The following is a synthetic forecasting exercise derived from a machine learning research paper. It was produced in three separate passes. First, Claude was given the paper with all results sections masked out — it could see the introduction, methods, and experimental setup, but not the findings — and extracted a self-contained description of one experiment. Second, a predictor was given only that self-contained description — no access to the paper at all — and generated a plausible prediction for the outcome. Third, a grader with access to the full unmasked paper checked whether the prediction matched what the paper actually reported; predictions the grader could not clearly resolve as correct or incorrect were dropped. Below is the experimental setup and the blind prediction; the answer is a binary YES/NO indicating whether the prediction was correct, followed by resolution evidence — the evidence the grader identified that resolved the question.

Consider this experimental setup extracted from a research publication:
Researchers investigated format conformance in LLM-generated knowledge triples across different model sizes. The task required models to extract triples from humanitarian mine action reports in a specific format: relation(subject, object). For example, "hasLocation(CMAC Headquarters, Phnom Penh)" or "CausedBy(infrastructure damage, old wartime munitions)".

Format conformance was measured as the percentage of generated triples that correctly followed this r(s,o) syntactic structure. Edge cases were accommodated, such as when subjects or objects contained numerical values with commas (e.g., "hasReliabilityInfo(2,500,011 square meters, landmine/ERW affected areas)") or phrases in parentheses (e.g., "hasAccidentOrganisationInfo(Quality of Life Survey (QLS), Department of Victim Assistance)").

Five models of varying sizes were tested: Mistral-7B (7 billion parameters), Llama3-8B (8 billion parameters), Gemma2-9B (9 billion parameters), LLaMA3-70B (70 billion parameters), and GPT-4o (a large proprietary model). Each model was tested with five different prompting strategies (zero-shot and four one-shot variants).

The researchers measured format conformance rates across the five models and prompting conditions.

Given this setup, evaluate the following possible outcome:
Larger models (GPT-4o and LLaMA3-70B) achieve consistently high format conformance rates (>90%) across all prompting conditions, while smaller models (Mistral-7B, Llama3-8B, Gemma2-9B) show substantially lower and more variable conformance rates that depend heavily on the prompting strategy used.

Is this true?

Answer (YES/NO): NO